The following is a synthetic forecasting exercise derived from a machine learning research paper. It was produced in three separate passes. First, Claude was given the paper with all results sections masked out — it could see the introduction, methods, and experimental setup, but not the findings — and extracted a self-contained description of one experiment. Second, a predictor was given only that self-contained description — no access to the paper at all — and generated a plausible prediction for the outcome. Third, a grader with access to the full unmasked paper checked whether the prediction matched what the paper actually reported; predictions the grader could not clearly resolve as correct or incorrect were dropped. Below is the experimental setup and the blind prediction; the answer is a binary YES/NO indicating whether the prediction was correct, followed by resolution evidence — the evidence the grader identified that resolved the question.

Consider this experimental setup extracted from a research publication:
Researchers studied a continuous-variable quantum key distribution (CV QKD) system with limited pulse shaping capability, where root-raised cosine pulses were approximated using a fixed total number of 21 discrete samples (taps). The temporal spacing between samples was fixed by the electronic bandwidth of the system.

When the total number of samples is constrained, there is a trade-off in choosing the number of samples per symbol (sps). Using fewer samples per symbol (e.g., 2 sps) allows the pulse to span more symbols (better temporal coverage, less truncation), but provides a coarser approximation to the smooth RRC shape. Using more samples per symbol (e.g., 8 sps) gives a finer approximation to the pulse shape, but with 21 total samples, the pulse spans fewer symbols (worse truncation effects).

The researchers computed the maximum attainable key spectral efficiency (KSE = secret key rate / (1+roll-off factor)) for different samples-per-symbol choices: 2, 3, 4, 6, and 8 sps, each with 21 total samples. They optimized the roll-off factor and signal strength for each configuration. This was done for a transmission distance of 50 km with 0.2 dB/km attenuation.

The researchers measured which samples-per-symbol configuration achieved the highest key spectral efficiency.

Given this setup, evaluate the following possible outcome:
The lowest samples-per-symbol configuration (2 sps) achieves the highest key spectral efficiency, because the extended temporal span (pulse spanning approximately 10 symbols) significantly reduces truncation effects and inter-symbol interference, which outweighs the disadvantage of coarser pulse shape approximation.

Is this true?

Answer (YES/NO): NO